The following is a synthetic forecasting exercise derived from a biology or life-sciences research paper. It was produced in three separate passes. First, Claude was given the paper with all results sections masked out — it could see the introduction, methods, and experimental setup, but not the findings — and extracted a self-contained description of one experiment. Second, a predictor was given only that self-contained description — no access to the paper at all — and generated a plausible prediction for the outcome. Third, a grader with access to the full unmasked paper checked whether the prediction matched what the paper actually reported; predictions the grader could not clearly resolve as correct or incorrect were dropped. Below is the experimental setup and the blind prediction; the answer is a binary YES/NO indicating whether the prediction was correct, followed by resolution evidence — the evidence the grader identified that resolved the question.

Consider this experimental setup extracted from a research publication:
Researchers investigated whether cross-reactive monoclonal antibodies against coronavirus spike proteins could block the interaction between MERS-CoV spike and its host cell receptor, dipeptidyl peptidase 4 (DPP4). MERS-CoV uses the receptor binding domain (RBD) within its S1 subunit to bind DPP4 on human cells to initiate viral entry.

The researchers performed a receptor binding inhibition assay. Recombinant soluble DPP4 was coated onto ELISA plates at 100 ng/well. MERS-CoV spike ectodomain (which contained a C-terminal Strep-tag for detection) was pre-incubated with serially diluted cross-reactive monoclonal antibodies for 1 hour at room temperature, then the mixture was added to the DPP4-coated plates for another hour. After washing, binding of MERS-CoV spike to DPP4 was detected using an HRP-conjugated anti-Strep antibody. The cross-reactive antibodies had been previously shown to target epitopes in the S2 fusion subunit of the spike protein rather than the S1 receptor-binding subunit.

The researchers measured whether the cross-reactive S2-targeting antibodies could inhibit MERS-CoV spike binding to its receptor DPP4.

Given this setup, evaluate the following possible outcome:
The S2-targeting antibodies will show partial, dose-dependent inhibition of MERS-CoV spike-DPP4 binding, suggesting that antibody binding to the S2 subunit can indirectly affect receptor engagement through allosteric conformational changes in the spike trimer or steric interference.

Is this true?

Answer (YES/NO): NO